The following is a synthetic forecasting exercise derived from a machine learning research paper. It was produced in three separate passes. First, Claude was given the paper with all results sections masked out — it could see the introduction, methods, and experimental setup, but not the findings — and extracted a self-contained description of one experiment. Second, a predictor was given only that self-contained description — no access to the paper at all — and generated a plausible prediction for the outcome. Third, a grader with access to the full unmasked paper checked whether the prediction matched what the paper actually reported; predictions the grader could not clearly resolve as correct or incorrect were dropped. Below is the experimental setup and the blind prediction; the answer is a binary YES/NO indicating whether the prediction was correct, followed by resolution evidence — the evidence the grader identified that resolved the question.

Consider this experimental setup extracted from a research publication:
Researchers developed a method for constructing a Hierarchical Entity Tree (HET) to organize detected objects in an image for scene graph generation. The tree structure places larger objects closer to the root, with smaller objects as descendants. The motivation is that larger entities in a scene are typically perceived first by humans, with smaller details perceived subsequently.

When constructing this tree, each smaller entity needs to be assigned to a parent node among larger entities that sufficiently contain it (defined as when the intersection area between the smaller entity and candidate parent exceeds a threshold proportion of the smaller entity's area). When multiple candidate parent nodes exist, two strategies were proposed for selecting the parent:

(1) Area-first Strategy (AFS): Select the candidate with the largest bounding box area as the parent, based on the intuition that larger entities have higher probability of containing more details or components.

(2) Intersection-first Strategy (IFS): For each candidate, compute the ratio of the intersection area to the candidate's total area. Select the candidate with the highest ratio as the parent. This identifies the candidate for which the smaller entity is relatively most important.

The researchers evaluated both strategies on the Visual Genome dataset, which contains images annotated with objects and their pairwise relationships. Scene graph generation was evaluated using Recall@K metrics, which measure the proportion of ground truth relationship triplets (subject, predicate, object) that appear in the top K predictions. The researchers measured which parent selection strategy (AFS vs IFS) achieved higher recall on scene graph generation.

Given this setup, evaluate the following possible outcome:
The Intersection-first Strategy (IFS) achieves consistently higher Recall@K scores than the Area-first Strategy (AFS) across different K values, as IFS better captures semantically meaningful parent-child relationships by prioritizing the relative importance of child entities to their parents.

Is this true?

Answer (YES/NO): YES